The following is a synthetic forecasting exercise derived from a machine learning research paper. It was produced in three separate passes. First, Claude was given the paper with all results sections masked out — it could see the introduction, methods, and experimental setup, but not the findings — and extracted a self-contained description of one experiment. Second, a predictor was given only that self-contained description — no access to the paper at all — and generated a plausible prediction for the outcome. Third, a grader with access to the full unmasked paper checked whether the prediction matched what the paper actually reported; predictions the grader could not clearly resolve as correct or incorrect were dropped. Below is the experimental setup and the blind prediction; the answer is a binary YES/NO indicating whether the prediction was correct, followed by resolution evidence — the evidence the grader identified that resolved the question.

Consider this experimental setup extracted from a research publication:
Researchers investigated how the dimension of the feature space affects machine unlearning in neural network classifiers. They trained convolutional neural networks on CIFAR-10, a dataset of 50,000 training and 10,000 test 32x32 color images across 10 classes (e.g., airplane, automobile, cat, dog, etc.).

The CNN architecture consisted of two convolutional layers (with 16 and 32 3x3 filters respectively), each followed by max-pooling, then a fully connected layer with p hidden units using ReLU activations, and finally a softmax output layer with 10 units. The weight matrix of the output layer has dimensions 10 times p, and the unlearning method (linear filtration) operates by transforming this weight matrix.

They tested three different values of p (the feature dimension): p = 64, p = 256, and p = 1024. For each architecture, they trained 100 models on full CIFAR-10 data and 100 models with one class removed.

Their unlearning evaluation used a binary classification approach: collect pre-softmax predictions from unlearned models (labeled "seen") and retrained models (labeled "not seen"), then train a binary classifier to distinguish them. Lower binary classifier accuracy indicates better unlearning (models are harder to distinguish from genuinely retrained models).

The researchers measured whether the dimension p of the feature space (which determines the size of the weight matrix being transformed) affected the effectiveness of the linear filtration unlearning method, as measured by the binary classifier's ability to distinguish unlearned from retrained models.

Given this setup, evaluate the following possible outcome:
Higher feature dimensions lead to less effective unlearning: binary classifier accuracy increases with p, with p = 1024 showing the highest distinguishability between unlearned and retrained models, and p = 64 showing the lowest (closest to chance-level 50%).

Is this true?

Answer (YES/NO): YES